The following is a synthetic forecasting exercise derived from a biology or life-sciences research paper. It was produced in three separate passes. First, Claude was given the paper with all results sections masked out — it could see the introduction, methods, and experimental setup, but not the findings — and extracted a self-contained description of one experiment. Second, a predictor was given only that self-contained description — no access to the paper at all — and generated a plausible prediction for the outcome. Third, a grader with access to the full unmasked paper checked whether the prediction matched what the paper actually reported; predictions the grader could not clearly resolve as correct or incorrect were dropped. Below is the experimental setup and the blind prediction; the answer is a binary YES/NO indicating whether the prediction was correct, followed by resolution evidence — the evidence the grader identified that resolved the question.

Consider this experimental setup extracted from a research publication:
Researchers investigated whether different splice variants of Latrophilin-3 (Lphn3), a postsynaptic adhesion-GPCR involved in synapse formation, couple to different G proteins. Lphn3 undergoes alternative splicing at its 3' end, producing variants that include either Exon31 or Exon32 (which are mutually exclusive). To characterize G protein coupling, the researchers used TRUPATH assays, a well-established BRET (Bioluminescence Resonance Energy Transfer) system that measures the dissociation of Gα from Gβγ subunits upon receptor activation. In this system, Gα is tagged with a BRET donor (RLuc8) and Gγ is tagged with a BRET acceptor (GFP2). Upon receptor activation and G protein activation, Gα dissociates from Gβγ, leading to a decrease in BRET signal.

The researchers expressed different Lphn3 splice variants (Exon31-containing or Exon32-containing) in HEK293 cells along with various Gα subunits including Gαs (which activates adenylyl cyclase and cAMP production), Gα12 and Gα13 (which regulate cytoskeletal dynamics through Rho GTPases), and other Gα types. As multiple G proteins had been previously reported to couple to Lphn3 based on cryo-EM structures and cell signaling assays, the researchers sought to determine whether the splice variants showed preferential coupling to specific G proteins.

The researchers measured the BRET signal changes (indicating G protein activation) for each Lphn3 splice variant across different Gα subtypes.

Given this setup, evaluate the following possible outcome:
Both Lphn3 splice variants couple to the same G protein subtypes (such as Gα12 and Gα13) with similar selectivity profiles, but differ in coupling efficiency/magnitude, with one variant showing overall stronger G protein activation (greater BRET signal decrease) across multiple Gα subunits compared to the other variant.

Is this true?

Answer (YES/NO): NO